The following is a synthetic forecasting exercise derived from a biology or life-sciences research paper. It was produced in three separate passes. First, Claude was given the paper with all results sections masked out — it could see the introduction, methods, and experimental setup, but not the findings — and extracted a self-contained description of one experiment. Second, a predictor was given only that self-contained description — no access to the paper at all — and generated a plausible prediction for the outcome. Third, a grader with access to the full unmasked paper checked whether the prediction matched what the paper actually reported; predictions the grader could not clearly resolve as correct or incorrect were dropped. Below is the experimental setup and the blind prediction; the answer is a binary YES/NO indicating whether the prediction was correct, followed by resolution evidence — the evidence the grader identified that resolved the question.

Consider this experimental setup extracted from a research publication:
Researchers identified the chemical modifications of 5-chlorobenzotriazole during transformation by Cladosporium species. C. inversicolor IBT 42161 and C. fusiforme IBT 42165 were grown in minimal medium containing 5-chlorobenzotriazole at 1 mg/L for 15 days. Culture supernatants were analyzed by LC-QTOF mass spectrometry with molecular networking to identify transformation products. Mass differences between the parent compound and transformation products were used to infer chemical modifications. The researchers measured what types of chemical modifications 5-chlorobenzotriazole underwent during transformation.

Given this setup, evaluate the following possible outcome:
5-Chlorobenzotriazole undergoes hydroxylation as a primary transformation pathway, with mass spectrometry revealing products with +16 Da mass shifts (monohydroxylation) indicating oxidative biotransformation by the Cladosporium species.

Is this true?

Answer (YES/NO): NO